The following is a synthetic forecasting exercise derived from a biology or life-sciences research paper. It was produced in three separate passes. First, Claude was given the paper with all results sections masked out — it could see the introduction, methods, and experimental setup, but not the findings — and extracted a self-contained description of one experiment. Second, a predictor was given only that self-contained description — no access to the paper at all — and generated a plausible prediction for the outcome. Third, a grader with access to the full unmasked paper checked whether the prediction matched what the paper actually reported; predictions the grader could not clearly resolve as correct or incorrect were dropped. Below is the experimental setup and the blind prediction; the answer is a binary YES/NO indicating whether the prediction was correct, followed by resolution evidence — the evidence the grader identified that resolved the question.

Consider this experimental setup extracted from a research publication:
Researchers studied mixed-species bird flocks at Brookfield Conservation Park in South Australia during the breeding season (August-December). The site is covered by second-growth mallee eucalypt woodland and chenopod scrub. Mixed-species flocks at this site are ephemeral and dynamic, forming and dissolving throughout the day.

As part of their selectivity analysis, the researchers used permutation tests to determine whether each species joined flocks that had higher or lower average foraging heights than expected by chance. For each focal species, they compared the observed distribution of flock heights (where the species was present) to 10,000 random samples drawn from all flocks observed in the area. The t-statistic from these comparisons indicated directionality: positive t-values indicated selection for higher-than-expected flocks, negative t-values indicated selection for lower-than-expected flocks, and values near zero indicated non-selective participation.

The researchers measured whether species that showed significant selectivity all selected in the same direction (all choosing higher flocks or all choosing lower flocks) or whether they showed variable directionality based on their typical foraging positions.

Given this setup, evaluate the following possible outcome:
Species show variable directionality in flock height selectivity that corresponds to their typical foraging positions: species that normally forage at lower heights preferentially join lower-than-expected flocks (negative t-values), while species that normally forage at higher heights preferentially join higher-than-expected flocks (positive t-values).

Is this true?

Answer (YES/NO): YES